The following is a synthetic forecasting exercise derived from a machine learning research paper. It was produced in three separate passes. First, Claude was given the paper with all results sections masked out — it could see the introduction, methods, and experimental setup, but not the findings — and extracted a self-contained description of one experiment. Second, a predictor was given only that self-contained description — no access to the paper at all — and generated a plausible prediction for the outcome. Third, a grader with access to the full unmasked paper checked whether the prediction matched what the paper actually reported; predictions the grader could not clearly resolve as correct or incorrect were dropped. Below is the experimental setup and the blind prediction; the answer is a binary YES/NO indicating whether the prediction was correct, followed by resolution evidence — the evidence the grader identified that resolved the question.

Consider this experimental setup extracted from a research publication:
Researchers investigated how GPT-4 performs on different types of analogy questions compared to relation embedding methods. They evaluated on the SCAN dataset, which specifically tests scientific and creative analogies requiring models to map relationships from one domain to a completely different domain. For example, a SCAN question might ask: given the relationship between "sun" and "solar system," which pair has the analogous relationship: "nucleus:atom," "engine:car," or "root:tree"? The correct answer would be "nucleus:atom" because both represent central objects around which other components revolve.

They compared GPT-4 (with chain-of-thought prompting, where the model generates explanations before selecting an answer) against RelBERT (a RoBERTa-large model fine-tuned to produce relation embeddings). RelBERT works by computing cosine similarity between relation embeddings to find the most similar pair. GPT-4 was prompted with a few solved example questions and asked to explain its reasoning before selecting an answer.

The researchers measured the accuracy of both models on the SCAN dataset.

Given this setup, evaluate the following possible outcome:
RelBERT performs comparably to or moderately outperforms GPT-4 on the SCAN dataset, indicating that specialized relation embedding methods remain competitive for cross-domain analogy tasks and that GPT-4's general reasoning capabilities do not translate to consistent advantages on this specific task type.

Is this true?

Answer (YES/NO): YES